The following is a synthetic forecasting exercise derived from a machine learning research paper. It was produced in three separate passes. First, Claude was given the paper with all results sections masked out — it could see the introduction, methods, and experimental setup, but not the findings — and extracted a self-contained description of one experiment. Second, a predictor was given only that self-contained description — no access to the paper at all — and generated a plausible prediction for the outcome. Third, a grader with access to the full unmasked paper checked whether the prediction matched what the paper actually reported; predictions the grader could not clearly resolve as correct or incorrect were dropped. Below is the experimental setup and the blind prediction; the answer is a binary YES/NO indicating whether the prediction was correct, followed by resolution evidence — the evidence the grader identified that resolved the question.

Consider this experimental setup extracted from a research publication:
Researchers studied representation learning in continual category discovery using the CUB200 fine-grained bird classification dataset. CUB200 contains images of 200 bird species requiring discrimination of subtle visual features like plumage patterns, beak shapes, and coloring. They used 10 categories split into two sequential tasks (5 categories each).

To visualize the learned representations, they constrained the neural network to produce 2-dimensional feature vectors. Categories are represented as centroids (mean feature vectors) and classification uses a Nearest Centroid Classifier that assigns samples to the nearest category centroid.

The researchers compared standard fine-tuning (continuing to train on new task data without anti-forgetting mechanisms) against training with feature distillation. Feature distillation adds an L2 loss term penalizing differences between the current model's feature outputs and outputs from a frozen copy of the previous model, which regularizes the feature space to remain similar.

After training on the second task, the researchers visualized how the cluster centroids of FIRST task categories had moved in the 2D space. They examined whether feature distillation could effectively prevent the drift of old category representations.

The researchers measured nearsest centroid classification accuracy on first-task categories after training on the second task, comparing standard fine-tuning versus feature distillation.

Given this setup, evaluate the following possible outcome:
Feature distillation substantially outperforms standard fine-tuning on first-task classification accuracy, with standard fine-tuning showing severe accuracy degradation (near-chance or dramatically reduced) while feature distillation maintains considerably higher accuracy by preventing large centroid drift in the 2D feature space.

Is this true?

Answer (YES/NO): NO